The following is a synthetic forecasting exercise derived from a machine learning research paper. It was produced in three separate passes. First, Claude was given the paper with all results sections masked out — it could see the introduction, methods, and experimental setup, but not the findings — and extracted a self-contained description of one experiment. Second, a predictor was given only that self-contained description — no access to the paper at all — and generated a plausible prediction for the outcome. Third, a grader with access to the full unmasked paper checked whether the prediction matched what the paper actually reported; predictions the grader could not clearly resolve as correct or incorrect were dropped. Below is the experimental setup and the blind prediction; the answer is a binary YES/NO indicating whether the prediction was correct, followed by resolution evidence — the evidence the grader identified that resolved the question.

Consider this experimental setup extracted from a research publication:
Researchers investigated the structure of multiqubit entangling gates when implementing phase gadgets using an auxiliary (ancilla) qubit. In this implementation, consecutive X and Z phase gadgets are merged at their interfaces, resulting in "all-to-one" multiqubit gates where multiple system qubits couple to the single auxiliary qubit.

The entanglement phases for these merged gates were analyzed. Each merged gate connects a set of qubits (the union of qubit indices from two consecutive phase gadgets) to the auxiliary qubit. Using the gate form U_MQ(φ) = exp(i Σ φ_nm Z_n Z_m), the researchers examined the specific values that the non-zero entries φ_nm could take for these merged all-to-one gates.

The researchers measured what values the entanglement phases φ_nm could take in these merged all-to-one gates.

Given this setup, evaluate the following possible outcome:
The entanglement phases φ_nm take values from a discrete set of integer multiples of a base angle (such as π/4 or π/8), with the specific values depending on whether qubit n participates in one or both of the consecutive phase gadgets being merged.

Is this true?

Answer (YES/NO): NO